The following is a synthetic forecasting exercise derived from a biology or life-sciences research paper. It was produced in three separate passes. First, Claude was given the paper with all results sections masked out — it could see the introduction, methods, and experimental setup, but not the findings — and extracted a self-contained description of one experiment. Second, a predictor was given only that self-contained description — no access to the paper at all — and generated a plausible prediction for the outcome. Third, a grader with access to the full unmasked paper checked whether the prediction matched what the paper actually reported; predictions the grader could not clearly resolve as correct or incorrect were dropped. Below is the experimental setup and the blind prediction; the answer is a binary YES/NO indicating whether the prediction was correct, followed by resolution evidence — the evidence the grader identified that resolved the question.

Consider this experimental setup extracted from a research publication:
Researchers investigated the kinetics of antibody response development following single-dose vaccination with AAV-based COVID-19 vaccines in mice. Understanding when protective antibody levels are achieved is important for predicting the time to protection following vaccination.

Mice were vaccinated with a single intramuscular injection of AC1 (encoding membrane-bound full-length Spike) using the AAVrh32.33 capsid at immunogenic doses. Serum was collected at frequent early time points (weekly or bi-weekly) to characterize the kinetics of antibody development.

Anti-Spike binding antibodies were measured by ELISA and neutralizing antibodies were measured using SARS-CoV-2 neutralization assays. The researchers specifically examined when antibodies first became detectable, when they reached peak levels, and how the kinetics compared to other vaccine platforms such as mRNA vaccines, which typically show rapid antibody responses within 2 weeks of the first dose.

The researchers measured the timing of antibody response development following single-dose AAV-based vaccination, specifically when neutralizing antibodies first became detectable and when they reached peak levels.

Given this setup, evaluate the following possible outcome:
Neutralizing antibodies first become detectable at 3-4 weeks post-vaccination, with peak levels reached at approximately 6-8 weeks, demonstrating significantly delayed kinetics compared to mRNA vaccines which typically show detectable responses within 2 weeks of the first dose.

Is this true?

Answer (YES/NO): NO